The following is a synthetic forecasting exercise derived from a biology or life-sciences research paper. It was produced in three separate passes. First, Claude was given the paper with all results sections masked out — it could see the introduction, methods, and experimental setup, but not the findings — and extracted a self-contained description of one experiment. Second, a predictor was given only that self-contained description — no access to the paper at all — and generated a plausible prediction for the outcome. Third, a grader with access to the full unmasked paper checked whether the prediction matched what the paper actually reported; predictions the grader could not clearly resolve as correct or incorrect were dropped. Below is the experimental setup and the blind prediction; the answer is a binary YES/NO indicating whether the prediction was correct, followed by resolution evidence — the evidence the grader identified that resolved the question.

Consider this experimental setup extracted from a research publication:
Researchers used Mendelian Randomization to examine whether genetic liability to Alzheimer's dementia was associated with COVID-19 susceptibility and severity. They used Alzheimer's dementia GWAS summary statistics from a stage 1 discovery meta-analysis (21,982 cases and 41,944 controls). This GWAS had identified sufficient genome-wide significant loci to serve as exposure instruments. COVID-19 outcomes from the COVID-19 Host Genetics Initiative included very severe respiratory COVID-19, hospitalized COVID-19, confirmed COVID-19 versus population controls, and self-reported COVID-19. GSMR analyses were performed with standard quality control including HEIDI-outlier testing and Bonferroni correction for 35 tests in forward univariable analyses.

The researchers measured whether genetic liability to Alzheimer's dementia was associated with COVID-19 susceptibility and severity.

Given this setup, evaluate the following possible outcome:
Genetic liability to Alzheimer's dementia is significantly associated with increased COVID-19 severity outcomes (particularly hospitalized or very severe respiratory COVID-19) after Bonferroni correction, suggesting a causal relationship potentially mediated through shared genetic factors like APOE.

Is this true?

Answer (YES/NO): NO